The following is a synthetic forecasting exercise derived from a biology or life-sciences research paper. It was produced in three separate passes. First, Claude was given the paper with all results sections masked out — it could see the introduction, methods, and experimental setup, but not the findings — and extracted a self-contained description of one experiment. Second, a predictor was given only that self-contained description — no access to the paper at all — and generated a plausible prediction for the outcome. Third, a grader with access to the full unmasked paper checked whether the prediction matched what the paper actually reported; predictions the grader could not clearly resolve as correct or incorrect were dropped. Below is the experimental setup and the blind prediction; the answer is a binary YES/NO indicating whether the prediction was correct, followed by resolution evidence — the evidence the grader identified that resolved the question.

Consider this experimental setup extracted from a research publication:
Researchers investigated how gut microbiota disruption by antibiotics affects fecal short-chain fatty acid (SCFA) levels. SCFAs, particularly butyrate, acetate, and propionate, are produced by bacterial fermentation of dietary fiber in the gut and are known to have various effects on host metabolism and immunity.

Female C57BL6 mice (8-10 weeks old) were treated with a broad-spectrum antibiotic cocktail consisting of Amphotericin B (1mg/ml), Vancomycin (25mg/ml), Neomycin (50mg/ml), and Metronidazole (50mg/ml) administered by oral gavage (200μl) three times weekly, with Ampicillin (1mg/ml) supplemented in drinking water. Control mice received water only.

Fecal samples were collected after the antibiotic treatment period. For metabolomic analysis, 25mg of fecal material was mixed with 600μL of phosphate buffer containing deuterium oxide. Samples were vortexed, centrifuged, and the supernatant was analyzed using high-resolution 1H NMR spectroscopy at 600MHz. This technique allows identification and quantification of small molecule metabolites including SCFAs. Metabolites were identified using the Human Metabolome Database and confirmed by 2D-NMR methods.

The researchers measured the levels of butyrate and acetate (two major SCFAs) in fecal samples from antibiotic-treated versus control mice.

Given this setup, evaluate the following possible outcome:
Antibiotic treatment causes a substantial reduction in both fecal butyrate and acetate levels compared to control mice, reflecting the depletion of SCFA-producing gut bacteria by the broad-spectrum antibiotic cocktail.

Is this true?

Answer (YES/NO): YES